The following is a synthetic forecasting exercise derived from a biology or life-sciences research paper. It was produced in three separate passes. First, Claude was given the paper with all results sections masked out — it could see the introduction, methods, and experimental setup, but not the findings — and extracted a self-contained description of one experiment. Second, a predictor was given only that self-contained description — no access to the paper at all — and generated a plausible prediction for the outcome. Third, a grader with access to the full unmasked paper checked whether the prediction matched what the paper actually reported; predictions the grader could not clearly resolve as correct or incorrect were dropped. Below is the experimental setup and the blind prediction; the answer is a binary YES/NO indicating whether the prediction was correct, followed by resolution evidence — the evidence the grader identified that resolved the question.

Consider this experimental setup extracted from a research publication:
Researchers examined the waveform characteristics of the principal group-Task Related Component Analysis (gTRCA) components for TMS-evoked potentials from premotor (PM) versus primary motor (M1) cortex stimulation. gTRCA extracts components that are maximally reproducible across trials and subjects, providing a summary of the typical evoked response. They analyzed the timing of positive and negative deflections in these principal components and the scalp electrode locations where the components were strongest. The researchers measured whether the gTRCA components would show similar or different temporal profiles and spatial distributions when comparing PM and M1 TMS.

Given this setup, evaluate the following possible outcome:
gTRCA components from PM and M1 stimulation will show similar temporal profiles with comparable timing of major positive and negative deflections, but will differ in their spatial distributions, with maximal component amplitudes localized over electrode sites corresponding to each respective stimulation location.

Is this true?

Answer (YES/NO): NO